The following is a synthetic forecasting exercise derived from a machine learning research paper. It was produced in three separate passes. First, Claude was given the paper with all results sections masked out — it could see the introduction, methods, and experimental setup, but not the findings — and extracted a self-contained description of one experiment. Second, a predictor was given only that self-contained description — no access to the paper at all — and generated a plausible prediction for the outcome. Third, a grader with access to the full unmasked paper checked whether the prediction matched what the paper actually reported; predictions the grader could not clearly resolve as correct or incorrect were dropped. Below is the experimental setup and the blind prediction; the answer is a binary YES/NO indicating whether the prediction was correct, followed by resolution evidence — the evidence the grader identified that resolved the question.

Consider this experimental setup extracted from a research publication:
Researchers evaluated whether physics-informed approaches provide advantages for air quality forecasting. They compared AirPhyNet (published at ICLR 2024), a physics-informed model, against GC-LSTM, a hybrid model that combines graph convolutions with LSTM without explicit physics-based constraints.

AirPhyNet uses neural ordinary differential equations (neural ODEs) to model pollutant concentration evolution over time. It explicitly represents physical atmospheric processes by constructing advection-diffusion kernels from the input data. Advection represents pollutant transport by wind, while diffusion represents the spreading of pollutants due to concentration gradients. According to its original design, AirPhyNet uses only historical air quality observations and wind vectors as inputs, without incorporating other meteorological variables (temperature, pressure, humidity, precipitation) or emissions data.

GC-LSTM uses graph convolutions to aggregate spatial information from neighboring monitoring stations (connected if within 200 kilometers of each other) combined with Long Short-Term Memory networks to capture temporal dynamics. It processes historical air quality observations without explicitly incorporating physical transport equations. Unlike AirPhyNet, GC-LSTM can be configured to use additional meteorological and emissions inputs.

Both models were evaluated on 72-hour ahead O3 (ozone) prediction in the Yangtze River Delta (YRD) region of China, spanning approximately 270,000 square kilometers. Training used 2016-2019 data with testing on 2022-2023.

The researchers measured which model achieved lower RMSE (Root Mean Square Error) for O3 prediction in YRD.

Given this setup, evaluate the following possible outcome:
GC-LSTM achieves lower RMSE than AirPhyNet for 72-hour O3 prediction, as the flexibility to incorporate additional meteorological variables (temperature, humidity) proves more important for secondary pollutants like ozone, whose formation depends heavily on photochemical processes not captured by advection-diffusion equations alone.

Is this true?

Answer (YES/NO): YES